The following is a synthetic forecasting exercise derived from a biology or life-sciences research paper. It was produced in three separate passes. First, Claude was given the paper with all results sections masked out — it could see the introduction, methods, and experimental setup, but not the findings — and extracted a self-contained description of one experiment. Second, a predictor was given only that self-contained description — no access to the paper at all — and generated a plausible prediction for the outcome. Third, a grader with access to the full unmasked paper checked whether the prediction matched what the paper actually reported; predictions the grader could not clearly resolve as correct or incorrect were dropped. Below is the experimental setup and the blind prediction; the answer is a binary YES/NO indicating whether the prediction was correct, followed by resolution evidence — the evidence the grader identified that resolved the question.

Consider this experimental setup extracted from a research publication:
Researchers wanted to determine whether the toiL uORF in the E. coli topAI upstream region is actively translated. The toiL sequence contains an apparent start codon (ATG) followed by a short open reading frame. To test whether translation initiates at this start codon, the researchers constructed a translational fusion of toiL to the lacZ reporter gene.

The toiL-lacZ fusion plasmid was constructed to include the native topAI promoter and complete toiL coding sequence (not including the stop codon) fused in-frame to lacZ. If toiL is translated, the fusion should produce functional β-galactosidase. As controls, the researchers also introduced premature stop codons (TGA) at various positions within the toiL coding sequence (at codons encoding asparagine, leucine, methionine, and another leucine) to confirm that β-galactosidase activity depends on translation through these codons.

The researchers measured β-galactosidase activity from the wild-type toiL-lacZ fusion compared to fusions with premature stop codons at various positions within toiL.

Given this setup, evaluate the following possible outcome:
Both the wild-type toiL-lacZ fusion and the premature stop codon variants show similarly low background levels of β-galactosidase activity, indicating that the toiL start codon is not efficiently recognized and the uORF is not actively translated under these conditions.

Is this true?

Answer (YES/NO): NO